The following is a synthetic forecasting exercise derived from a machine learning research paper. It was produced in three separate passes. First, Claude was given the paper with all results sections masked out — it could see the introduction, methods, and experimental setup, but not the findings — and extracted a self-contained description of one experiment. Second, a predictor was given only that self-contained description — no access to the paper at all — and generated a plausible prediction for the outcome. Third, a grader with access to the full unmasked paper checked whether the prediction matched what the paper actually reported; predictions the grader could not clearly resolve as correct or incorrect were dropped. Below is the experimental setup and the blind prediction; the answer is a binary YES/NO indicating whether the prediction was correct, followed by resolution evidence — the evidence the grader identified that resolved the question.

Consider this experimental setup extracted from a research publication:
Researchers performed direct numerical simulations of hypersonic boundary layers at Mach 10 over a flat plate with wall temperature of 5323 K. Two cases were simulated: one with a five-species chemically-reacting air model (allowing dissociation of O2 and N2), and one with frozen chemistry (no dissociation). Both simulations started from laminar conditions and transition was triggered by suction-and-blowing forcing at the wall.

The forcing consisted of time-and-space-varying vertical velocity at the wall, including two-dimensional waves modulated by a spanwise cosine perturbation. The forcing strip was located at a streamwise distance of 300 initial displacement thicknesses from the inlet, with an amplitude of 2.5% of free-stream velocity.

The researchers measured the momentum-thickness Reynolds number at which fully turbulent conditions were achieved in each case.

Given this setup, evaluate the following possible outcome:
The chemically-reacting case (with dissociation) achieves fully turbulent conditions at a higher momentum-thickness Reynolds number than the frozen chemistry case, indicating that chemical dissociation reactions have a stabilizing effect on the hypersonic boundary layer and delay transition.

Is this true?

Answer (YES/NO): YES